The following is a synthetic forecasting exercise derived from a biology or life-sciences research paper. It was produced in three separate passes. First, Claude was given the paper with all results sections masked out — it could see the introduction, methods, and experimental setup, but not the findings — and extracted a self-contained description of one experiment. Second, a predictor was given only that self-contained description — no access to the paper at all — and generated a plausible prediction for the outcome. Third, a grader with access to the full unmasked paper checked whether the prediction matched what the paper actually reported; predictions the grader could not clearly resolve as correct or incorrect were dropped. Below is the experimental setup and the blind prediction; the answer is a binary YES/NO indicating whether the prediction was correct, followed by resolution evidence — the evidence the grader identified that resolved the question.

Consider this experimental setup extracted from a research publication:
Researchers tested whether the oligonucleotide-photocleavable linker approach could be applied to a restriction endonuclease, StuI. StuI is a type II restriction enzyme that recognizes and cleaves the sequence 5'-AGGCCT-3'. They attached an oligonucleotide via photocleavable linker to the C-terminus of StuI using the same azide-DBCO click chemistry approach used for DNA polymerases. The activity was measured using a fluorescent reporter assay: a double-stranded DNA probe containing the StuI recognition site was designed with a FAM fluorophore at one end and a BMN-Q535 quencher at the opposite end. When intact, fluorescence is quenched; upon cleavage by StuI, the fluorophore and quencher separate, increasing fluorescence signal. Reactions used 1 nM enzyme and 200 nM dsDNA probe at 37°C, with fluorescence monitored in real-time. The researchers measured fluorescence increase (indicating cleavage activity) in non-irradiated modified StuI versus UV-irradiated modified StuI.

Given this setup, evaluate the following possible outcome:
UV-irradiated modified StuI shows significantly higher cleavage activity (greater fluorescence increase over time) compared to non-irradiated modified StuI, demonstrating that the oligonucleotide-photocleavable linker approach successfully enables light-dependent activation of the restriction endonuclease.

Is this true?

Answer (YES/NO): YES